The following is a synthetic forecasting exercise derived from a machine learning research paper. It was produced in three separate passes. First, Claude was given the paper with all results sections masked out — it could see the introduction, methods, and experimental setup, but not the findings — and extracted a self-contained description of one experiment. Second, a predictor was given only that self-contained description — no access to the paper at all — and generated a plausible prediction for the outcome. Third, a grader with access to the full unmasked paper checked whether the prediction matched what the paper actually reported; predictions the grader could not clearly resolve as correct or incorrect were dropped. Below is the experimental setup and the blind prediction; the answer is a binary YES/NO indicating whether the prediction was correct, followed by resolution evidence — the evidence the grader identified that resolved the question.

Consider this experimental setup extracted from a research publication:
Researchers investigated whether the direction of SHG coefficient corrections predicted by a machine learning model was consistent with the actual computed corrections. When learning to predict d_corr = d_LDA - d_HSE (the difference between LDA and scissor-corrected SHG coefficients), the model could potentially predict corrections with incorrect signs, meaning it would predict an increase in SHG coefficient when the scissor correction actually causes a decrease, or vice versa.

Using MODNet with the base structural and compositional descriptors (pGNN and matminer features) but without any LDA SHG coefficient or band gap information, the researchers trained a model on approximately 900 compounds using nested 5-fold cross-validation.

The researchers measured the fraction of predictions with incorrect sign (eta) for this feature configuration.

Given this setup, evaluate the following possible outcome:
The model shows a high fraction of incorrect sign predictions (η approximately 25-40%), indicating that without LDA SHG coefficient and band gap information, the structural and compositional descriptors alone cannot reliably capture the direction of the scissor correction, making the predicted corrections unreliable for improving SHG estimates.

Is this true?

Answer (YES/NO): NO